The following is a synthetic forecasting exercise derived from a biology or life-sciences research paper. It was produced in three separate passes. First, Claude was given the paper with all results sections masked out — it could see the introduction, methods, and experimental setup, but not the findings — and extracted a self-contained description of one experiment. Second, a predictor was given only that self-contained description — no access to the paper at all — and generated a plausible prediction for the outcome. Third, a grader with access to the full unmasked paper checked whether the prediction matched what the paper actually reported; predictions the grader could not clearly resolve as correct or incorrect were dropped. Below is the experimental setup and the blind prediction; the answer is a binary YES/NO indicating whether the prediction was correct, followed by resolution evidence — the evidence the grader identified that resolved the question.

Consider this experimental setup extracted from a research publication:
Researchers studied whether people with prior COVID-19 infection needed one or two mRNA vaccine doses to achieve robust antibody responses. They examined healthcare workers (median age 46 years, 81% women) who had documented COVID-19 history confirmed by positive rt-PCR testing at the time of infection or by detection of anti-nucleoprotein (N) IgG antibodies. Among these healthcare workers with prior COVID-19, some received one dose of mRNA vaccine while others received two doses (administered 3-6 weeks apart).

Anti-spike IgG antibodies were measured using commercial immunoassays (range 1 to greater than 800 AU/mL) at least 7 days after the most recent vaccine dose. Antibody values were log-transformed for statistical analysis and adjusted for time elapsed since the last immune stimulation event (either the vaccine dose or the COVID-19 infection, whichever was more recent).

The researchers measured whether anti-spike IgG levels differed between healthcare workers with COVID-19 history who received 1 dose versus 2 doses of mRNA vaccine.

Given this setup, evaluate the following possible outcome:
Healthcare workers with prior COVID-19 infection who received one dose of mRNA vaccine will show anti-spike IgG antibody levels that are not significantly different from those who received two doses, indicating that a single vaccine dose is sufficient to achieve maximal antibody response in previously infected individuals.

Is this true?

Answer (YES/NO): YES